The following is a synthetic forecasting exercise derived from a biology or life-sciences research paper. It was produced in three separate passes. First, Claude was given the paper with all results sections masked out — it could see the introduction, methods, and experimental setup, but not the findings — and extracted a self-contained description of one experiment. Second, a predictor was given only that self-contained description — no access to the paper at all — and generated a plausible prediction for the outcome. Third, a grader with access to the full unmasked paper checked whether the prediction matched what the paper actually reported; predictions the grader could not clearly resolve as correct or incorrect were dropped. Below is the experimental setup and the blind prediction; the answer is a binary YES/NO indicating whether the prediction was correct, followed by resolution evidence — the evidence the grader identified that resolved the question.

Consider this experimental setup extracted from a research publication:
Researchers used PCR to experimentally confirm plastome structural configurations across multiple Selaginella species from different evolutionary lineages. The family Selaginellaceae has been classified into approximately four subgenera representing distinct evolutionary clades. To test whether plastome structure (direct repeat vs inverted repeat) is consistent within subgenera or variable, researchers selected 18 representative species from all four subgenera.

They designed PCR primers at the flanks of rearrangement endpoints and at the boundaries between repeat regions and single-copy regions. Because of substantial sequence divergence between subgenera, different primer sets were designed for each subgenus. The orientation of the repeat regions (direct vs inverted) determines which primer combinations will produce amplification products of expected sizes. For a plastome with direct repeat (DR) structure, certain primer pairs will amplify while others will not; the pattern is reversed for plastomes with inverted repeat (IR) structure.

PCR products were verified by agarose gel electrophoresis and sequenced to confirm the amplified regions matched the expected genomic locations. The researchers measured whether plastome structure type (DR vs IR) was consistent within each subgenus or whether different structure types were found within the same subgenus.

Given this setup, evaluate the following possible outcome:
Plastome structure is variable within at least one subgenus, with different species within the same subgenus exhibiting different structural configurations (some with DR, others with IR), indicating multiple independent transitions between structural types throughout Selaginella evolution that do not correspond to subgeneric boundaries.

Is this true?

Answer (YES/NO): NO